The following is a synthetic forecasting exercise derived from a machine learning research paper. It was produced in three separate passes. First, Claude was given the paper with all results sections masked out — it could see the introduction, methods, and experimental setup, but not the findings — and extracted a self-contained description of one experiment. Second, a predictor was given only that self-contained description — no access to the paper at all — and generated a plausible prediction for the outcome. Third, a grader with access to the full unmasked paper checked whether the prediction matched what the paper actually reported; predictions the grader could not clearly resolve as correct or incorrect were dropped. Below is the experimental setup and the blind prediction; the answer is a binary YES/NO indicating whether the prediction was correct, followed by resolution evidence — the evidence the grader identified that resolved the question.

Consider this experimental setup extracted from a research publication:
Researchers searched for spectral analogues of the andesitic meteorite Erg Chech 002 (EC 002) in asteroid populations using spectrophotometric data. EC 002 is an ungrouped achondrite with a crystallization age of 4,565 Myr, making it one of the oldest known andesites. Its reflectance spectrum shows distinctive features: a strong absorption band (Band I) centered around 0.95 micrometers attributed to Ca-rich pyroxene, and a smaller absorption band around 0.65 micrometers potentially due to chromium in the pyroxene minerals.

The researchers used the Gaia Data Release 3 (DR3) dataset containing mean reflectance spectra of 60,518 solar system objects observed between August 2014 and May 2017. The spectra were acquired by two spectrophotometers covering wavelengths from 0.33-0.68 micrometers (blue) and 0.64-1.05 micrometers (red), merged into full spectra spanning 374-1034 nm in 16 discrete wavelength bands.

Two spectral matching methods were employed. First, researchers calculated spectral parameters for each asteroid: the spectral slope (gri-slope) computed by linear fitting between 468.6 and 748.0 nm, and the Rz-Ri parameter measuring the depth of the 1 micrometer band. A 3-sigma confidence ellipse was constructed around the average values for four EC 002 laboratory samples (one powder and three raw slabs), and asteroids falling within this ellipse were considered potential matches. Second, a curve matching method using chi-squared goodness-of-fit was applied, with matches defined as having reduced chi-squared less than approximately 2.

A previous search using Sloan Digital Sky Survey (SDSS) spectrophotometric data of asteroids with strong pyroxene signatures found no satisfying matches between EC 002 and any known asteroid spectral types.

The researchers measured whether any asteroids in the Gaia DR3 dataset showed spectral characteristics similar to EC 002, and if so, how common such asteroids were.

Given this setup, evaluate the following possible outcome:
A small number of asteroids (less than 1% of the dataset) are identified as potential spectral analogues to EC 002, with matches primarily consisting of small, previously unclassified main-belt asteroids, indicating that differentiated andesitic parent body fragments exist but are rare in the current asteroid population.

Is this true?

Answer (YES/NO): YES